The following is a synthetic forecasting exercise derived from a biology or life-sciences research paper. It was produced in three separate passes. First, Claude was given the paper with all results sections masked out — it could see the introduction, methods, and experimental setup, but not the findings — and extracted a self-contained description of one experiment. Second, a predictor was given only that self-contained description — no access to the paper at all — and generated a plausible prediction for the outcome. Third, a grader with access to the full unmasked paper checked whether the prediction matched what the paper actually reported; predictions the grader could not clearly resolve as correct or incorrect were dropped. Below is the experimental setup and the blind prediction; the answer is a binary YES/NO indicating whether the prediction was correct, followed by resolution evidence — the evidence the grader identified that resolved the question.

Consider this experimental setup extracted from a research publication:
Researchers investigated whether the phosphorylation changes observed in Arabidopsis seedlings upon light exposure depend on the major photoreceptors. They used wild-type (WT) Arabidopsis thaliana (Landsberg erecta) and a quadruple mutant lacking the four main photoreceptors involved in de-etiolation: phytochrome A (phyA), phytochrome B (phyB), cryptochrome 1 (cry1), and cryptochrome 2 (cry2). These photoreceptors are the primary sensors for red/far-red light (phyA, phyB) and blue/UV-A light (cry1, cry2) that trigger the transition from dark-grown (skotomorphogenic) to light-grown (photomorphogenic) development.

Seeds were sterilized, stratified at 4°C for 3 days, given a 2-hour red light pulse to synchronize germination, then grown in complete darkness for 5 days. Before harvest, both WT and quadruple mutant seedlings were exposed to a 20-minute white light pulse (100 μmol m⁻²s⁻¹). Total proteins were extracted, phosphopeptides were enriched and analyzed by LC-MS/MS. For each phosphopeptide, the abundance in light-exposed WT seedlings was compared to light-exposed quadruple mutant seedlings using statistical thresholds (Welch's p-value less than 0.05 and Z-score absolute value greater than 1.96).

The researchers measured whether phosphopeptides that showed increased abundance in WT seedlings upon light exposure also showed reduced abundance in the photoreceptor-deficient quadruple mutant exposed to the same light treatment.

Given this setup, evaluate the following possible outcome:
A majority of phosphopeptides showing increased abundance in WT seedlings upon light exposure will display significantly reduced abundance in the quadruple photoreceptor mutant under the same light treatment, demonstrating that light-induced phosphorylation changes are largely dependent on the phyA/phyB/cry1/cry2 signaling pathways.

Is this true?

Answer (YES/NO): NO